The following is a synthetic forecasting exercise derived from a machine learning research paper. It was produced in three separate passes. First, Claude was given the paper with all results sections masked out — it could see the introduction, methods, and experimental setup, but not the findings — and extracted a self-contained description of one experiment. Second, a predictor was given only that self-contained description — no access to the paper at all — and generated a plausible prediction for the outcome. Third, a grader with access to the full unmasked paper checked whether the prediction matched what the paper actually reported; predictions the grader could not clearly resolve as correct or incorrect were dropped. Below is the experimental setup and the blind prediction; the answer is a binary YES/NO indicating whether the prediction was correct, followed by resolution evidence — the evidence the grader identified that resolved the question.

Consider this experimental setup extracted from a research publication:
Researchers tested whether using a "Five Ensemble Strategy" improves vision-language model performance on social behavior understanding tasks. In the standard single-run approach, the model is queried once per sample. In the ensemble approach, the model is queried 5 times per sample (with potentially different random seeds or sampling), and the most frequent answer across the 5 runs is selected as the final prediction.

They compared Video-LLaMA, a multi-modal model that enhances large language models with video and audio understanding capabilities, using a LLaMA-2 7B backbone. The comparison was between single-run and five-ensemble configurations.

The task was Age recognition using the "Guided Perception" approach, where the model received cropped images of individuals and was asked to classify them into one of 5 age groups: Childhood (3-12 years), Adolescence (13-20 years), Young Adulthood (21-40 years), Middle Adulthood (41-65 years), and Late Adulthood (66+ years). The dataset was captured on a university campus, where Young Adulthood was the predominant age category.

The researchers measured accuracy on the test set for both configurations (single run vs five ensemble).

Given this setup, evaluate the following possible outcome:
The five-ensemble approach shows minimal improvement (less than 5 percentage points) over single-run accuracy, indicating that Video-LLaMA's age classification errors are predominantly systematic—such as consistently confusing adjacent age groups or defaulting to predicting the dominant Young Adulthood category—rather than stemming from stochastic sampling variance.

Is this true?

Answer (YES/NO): NO